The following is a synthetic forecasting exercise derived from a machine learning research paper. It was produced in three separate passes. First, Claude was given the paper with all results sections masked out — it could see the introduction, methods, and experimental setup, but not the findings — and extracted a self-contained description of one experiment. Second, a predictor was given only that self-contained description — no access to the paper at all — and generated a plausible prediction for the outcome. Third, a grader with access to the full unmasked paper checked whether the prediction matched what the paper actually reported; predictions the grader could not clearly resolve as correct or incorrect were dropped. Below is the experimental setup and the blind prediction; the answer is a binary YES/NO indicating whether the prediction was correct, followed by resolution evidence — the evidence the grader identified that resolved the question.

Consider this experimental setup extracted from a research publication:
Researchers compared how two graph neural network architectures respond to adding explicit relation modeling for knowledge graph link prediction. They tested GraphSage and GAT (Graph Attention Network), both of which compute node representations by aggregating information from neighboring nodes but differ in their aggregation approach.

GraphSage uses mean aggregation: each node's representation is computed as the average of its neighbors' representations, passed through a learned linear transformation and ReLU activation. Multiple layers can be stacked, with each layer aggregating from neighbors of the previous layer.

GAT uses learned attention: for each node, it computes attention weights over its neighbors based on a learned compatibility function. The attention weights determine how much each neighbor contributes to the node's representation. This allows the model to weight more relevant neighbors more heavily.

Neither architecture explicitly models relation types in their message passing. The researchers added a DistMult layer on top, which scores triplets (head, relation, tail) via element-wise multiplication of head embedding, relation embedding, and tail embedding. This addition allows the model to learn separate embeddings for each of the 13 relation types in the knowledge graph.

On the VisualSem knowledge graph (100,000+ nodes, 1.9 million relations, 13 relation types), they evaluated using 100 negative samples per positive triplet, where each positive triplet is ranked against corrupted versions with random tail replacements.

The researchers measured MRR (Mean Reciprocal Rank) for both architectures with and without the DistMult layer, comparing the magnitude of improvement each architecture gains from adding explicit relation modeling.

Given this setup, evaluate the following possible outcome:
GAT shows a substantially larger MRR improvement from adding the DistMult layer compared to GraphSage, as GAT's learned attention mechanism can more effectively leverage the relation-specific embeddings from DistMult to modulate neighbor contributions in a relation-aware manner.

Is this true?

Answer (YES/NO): NO